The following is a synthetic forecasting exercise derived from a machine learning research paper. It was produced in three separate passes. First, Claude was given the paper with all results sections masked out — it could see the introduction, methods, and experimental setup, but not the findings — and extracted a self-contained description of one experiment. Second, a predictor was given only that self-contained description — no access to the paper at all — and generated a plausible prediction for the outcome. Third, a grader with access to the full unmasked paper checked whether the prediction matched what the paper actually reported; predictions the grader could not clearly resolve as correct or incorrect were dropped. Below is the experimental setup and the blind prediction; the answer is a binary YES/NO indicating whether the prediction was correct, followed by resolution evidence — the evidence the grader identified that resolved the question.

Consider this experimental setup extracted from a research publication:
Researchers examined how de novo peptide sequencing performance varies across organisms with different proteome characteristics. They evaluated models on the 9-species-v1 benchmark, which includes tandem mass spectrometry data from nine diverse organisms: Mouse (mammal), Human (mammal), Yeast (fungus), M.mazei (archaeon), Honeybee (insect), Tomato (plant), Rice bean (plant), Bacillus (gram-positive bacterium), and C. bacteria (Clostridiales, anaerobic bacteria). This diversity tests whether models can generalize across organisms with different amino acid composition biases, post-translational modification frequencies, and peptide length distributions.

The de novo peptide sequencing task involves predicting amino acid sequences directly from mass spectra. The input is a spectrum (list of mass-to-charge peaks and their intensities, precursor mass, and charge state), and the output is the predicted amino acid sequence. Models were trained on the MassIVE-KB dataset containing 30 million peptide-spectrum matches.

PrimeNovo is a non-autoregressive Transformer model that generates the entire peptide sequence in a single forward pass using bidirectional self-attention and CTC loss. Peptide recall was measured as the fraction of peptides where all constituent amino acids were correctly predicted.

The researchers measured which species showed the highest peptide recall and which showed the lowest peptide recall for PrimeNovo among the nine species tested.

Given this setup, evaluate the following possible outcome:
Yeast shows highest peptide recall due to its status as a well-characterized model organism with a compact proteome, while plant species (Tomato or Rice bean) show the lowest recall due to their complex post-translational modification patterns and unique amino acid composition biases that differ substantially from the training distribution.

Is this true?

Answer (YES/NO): NO